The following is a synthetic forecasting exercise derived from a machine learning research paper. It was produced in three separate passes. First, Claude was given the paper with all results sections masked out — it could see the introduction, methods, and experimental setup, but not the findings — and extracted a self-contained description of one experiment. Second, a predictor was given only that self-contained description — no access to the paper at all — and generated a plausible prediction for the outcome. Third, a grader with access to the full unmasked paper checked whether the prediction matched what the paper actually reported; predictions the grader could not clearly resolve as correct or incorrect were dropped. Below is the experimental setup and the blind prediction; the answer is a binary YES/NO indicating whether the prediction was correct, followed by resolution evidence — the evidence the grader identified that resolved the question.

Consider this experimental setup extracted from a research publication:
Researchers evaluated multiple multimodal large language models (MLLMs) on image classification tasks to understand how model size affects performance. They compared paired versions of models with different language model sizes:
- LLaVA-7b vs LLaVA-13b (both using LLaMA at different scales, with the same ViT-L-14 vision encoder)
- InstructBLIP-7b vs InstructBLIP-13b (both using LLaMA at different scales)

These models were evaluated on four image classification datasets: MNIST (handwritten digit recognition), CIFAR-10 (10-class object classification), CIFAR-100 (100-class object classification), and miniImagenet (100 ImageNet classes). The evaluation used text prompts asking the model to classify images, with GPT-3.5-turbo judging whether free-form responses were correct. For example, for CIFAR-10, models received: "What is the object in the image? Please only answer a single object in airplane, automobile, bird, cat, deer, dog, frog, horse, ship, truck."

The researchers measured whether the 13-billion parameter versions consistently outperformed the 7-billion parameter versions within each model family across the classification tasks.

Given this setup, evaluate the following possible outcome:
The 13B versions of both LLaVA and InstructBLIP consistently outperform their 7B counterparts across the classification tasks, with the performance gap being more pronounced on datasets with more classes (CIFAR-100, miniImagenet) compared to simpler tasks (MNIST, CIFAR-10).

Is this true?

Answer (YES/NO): NO